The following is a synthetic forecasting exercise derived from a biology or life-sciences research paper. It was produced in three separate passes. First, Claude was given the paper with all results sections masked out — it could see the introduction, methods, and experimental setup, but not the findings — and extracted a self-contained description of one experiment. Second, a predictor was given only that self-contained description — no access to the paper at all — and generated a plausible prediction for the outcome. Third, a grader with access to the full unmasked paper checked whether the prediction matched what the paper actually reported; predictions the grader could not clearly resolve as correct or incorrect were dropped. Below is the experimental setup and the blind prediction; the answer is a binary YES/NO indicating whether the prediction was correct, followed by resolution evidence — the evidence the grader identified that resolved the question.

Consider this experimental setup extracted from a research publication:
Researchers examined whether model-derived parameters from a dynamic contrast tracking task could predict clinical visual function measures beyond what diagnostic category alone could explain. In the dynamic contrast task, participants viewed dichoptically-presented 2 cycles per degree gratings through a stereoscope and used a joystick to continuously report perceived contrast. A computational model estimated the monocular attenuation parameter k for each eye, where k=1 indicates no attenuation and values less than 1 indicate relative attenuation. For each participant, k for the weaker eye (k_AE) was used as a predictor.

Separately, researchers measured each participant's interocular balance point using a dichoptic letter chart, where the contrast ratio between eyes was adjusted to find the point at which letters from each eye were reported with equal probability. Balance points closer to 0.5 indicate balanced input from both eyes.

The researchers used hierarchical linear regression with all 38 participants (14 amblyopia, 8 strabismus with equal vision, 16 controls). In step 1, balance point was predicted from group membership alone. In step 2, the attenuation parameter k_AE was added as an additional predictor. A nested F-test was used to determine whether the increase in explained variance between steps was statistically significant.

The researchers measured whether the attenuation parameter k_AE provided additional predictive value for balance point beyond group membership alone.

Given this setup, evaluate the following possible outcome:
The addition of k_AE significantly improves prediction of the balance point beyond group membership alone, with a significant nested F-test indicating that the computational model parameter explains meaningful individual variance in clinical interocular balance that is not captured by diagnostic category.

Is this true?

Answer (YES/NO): YES